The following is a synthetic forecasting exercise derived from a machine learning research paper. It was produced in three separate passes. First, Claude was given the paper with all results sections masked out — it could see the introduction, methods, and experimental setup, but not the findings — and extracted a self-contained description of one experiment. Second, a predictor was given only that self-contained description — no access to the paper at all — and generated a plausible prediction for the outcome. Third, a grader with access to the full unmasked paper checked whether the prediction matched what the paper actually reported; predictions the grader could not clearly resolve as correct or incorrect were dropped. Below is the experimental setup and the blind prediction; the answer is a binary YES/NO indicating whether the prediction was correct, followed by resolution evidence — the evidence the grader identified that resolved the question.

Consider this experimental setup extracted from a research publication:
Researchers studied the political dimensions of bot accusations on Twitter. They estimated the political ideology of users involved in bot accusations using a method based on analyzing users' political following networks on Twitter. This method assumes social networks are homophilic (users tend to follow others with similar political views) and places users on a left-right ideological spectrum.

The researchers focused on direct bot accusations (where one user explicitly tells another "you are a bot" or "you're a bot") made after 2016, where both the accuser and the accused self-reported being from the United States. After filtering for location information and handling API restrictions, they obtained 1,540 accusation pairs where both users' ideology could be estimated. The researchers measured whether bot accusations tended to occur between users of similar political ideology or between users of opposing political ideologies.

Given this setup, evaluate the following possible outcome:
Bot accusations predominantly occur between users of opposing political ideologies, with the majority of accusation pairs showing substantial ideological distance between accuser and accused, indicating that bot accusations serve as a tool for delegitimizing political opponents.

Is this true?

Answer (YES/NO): YES